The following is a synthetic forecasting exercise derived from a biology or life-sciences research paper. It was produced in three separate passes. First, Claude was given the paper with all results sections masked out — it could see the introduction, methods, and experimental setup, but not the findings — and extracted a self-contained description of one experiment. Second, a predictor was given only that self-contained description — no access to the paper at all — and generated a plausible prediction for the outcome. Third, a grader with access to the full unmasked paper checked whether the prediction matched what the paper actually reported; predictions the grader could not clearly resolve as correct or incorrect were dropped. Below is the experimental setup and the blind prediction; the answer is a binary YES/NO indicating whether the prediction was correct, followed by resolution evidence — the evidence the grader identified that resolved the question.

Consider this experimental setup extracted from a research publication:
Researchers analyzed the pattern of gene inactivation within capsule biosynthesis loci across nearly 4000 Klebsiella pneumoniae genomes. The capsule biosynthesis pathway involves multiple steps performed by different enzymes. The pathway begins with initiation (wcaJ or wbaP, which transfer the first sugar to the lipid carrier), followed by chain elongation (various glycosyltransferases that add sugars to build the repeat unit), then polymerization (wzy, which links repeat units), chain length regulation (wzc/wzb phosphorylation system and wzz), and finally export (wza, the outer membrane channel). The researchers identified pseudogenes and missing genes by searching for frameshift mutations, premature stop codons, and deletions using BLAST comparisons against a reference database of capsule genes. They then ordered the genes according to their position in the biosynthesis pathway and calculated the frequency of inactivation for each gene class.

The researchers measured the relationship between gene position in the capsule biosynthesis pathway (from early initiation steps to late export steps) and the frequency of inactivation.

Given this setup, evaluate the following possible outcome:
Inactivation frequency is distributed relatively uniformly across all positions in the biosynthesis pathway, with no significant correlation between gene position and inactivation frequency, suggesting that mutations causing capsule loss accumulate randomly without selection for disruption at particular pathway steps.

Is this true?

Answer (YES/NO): NO